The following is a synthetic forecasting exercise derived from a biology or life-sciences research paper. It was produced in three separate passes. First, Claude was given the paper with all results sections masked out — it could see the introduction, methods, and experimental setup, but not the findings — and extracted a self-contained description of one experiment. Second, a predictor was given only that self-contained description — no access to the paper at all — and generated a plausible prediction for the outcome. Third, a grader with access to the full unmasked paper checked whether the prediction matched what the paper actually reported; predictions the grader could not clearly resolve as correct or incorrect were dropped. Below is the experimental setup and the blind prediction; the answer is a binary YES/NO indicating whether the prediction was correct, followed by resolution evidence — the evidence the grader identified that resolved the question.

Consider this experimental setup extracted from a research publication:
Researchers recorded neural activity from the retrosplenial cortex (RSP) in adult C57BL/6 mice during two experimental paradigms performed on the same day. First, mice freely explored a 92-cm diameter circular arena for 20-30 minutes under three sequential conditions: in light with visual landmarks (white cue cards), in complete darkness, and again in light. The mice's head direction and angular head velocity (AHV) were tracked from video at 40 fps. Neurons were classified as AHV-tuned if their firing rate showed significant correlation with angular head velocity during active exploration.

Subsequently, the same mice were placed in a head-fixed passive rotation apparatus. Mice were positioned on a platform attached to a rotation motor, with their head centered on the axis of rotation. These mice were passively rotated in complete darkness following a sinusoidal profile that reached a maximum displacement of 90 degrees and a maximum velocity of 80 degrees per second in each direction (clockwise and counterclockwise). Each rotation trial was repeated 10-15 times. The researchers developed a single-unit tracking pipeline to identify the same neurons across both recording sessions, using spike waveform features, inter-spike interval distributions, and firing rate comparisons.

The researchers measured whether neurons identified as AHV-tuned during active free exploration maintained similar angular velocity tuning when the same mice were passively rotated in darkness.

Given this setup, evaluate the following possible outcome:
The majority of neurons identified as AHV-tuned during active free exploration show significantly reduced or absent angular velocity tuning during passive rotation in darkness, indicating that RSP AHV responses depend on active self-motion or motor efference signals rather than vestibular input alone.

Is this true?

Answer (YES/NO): NO